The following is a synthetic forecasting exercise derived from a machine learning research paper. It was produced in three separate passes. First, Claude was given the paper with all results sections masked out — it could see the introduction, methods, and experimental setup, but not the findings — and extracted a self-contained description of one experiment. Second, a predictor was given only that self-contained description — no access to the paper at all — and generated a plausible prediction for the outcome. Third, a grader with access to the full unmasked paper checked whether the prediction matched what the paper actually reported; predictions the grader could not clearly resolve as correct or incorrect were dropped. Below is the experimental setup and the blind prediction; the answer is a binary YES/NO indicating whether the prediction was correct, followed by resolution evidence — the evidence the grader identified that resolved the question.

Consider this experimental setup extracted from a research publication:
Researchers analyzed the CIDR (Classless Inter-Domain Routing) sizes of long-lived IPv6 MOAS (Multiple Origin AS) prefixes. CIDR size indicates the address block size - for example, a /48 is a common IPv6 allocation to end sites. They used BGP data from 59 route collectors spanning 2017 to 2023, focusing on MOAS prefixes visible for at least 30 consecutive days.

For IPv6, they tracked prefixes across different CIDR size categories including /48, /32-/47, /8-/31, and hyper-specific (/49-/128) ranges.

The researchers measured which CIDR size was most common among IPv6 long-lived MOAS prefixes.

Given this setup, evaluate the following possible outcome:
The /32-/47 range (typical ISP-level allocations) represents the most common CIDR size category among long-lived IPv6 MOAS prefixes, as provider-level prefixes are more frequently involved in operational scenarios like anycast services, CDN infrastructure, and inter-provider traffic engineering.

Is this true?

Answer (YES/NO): NO